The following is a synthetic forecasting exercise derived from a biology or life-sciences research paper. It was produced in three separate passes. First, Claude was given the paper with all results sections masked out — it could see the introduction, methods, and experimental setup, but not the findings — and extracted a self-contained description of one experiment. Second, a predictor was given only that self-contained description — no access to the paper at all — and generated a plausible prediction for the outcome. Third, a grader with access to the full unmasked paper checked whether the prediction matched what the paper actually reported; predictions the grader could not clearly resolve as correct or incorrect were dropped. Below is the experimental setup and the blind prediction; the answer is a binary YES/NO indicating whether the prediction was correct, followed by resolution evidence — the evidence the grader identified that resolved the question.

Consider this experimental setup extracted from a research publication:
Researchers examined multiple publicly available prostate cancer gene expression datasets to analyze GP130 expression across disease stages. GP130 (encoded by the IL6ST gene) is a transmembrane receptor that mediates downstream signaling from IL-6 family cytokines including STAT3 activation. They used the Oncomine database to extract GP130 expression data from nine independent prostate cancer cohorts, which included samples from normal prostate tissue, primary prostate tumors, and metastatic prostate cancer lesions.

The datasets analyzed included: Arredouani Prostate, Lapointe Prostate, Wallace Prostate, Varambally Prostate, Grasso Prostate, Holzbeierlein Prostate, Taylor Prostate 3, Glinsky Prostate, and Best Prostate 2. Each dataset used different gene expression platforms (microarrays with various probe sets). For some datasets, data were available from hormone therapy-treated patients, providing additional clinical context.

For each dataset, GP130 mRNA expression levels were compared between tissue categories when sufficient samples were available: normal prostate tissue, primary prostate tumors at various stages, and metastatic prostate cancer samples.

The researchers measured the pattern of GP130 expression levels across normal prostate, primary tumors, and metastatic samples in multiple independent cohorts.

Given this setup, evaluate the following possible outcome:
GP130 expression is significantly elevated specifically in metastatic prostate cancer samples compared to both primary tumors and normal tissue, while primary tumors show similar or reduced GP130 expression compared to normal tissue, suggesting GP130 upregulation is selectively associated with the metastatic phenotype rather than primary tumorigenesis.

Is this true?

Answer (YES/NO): NO